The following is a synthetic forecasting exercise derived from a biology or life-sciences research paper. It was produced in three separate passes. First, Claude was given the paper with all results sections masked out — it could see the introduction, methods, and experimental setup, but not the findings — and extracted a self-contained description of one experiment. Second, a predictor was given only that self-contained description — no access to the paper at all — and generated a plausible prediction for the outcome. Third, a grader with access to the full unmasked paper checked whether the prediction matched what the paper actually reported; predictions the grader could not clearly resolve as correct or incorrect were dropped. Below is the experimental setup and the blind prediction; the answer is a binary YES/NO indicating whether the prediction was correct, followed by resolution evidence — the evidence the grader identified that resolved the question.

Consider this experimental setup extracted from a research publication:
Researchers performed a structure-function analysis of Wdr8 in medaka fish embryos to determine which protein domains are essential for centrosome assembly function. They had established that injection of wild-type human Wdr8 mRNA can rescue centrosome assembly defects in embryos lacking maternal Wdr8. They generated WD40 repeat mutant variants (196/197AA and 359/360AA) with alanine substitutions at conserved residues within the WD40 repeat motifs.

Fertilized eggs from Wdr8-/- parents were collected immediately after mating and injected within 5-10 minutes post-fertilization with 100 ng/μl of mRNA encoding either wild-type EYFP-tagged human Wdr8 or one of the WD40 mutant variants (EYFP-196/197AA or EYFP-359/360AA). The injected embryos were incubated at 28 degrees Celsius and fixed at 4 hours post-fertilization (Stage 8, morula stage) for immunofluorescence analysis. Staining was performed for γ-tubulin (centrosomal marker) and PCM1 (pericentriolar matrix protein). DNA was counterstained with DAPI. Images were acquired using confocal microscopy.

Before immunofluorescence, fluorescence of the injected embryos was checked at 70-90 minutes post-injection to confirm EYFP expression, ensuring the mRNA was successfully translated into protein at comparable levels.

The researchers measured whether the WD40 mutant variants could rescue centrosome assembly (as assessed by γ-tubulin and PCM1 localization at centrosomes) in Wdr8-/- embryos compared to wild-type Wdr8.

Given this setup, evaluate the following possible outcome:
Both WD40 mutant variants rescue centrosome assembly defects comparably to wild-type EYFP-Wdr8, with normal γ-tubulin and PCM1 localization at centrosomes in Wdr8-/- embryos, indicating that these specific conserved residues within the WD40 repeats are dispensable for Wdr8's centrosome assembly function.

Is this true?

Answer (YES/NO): NO